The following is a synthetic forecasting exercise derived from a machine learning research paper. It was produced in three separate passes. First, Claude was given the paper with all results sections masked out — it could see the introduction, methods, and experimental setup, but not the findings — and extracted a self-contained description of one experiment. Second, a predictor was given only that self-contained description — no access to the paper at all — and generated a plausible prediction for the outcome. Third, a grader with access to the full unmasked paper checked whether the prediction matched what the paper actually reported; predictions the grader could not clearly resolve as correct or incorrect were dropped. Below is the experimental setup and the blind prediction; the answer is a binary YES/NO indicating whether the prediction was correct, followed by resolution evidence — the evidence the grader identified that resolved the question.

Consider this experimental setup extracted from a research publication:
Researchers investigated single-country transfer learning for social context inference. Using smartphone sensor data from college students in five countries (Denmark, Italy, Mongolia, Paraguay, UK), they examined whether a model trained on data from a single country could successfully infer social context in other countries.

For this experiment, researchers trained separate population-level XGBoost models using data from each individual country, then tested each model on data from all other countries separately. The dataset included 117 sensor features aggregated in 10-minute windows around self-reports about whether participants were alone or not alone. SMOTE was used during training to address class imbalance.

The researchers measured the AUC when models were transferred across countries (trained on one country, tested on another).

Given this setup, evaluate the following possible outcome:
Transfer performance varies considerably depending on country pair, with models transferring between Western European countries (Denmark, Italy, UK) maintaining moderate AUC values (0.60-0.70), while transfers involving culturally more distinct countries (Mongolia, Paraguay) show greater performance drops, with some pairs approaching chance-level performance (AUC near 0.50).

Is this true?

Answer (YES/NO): NO